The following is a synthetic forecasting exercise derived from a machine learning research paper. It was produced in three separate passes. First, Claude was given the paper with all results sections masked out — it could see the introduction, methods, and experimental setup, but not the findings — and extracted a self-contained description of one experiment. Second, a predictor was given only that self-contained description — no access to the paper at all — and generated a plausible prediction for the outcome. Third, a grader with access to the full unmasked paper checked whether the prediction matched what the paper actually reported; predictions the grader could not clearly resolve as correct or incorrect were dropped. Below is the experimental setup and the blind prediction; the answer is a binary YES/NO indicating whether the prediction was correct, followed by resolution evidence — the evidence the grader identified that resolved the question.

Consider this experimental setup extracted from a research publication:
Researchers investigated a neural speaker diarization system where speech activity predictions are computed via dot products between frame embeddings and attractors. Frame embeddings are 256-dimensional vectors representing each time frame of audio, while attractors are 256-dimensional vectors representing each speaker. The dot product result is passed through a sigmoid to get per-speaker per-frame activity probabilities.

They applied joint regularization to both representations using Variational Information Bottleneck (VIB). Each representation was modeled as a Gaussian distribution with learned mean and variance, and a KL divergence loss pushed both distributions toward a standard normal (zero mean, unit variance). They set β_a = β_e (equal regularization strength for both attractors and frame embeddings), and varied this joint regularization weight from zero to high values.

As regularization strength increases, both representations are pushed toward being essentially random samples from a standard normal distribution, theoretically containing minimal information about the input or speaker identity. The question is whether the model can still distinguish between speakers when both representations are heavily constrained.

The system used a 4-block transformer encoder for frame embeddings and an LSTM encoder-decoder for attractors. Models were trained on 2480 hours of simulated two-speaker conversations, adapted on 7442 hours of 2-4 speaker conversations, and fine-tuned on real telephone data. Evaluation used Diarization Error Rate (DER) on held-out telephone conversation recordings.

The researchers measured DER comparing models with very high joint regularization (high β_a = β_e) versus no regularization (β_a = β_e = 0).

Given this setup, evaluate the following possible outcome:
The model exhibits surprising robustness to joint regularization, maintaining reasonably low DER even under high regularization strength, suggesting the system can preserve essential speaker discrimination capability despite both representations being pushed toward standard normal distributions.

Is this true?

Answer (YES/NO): YES